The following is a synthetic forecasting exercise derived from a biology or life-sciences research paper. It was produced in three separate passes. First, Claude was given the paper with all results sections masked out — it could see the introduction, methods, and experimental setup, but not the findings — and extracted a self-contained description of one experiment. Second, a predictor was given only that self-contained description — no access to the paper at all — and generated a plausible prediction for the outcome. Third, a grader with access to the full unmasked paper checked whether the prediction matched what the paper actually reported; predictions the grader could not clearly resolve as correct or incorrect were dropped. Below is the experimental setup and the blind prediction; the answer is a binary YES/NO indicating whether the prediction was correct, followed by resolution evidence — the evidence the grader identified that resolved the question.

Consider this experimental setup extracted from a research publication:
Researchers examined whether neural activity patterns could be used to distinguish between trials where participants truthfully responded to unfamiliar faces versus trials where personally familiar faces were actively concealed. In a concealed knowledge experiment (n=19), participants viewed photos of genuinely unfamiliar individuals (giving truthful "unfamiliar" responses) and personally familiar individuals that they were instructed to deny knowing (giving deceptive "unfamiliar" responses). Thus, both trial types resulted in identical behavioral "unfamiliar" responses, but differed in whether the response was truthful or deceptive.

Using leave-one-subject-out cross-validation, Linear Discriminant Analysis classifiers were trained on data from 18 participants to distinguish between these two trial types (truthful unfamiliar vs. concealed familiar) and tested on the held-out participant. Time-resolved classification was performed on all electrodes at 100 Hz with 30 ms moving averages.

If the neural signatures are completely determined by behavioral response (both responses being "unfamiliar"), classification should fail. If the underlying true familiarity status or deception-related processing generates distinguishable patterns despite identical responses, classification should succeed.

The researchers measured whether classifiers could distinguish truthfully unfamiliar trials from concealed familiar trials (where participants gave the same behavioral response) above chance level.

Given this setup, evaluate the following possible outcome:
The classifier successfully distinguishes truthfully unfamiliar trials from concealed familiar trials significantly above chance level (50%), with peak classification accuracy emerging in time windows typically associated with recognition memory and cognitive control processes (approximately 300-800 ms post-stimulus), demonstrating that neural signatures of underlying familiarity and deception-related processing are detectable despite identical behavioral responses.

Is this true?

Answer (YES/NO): NO